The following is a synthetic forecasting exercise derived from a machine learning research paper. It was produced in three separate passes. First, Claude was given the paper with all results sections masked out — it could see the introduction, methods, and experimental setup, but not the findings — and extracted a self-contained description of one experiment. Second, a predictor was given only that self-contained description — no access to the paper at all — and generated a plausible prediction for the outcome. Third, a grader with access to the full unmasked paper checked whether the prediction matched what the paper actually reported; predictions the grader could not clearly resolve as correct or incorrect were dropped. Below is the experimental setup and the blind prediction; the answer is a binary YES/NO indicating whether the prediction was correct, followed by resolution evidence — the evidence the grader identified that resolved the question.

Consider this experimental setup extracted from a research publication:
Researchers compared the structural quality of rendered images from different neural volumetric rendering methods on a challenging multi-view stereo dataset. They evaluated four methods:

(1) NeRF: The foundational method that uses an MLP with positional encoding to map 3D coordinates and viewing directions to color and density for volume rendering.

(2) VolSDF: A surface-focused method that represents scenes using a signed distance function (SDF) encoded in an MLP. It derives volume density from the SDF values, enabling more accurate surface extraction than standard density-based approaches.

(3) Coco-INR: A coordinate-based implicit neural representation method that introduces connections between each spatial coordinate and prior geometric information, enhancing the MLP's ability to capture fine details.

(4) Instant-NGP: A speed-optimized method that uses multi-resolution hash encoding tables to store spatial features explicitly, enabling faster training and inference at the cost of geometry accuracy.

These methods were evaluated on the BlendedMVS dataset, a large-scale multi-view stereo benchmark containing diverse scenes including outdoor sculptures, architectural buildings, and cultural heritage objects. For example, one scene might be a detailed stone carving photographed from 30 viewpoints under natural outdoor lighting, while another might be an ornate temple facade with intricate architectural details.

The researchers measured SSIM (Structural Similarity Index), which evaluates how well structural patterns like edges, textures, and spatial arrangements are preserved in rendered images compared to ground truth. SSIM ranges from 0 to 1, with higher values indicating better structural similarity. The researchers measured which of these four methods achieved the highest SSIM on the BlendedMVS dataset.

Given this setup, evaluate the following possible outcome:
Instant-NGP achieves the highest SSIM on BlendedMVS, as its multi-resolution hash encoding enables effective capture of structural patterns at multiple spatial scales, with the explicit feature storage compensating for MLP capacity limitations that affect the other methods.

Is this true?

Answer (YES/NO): NO